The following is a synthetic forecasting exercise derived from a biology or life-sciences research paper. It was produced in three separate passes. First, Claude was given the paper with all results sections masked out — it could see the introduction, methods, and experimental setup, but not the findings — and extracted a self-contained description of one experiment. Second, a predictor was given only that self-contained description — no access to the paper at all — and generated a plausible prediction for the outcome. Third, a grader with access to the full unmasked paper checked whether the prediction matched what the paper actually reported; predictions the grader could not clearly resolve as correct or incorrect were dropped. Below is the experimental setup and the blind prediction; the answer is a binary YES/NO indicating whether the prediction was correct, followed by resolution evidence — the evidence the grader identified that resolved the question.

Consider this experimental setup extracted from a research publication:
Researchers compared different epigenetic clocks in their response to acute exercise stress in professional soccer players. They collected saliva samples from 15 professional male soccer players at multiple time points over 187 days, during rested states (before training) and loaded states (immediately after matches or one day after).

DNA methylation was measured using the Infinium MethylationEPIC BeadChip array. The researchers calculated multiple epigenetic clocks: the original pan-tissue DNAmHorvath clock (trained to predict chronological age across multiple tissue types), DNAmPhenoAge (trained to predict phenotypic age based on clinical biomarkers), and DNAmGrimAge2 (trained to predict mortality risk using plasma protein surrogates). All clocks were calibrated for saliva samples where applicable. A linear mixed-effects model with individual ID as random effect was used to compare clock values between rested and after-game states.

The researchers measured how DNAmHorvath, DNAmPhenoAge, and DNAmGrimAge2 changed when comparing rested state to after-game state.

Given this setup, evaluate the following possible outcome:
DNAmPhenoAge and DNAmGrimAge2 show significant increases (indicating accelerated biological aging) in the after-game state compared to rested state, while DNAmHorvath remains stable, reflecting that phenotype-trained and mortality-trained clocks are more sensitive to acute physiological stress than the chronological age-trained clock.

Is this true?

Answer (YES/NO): NO